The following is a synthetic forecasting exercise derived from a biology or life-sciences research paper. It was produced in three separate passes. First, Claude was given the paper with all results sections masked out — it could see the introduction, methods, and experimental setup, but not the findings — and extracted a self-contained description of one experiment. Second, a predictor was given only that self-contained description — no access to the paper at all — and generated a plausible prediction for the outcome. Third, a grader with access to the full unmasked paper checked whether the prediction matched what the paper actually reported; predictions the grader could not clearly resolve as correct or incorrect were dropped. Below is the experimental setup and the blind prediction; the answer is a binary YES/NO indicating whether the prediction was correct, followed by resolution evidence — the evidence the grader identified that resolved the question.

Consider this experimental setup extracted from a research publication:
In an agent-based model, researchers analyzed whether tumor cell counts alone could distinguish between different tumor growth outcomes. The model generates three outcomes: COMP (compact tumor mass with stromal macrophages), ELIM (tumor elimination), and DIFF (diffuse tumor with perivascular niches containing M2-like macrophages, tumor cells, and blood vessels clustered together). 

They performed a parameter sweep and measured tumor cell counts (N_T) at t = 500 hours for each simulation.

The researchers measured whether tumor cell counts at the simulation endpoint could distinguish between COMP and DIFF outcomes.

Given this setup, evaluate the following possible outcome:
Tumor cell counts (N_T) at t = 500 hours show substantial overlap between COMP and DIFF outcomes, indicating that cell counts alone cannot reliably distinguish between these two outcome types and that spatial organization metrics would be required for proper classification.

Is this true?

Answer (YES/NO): YES